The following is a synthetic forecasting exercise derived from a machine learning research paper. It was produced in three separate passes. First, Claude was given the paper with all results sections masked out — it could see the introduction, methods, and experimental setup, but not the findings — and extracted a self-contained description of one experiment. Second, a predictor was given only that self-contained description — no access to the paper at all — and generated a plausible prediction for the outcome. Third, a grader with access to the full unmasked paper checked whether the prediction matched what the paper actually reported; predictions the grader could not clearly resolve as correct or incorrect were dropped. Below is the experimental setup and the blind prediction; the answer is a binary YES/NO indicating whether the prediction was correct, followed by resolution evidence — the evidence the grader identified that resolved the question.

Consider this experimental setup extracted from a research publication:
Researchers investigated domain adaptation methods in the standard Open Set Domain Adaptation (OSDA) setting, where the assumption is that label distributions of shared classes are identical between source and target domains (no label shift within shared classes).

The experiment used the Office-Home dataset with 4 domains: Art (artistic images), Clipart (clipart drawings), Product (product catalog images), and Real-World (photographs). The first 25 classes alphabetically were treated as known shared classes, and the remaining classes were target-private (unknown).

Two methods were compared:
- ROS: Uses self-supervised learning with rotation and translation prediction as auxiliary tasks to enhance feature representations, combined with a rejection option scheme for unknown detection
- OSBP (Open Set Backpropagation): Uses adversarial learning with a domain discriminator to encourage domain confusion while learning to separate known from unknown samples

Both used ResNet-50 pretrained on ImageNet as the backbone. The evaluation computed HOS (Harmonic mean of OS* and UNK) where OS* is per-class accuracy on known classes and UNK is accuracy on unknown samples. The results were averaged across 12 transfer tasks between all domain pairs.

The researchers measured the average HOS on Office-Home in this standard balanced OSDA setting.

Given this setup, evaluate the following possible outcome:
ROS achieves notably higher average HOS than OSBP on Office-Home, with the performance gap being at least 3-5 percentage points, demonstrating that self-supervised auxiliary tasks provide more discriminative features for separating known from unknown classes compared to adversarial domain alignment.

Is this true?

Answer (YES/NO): NO